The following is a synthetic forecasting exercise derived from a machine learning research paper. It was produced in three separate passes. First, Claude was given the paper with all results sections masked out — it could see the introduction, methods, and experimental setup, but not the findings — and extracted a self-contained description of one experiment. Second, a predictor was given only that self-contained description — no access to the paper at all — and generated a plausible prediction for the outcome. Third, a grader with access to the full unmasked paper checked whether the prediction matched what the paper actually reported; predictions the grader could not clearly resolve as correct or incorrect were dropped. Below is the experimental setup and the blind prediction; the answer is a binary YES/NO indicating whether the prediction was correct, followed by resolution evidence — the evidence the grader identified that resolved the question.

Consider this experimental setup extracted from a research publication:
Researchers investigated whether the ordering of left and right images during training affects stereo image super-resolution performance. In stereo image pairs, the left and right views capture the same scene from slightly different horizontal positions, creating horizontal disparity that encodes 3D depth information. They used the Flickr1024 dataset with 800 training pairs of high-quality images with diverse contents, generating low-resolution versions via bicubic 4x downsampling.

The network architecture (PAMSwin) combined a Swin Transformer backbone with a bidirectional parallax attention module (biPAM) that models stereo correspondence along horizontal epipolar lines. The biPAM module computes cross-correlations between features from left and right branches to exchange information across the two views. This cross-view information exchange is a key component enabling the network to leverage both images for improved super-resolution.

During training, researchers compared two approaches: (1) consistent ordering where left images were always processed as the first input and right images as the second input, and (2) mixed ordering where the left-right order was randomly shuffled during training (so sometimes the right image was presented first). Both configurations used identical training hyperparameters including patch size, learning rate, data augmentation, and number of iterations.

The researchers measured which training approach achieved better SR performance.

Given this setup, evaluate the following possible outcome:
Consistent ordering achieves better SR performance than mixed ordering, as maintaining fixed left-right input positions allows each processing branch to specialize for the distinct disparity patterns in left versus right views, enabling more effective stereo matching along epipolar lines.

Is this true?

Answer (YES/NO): YES